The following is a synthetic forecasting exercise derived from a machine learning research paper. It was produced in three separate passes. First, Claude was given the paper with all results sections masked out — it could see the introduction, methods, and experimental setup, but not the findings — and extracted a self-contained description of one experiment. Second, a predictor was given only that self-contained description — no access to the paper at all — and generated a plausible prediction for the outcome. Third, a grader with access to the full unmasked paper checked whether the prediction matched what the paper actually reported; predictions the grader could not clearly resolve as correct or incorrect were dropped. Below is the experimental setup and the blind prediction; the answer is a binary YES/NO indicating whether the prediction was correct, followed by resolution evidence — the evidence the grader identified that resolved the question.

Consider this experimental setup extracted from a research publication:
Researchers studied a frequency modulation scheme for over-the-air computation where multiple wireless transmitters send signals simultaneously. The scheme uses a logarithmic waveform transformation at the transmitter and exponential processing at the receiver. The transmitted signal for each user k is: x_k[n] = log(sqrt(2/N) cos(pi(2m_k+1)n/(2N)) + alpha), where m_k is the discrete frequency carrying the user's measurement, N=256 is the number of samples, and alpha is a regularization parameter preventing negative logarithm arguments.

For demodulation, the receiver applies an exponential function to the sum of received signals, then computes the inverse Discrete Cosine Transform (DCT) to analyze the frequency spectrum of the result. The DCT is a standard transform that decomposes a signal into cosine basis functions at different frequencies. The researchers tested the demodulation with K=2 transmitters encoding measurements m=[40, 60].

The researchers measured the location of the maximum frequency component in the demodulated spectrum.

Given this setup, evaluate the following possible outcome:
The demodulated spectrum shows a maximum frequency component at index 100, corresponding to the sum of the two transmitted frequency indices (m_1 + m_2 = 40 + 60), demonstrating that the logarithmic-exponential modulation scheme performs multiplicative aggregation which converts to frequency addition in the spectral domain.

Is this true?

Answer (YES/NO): YES